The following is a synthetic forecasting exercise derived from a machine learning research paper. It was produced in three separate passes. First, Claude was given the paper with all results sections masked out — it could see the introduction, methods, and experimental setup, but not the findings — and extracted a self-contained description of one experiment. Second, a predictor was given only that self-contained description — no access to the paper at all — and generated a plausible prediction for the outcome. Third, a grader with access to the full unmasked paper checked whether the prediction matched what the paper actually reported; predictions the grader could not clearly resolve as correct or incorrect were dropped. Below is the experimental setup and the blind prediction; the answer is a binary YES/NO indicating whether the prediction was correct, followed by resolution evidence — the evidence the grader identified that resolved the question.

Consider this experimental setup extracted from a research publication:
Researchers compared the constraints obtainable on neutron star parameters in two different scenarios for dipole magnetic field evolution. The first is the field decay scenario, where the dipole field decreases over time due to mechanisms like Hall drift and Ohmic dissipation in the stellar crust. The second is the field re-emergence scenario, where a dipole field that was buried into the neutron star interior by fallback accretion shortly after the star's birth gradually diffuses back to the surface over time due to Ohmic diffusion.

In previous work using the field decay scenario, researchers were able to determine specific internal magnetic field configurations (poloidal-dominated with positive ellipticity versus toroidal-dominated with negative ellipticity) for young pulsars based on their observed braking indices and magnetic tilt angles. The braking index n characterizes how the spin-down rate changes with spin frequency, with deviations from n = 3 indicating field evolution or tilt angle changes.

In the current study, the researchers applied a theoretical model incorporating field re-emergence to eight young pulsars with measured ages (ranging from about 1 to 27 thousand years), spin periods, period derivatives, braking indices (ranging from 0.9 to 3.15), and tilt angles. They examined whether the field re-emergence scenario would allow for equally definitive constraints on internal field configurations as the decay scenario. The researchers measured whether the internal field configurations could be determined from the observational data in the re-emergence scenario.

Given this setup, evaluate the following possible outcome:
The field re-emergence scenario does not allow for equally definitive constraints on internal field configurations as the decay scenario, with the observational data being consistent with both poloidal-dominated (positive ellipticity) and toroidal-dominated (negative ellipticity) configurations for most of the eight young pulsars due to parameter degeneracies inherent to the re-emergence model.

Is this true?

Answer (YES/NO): YES